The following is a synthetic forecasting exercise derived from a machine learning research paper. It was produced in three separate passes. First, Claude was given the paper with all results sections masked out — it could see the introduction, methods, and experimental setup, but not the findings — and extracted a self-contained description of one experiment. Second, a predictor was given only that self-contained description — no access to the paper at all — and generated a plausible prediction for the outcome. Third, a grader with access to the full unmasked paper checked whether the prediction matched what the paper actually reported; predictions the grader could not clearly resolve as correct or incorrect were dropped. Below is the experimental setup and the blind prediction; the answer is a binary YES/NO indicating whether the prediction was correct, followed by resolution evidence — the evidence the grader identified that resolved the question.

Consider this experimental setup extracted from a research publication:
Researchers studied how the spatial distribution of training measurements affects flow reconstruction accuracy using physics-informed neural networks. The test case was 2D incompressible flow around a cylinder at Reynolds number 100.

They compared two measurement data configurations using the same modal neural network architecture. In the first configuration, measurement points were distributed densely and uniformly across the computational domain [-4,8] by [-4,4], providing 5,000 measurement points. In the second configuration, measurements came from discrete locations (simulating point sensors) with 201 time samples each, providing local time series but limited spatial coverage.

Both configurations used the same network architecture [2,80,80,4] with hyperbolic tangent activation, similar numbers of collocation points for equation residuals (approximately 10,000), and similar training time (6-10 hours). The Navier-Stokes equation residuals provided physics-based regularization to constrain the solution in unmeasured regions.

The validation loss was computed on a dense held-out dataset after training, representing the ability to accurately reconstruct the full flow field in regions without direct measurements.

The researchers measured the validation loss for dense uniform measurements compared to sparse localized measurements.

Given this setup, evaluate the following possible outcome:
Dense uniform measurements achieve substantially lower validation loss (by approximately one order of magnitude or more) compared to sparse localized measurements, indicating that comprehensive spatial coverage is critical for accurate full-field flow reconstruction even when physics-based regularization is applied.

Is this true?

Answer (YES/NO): YES